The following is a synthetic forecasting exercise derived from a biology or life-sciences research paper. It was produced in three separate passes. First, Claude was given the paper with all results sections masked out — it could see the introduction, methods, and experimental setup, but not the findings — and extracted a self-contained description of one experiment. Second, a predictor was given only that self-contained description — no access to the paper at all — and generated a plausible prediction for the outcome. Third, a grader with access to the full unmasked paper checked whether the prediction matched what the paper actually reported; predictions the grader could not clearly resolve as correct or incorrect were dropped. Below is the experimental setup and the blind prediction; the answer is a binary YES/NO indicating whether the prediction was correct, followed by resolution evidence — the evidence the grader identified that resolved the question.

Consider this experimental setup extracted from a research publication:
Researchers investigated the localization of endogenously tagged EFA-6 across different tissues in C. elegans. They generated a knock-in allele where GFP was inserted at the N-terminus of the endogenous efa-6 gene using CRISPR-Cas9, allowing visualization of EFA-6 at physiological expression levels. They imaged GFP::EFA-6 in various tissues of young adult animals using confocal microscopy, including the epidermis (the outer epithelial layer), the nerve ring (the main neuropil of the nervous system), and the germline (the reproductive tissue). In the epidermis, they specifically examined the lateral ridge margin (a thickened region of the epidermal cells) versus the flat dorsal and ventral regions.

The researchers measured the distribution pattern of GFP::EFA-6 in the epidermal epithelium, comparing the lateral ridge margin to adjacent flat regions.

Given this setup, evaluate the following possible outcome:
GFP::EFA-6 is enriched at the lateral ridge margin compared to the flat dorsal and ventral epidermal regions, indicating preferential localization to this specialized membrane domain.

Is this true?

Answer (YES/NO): YES